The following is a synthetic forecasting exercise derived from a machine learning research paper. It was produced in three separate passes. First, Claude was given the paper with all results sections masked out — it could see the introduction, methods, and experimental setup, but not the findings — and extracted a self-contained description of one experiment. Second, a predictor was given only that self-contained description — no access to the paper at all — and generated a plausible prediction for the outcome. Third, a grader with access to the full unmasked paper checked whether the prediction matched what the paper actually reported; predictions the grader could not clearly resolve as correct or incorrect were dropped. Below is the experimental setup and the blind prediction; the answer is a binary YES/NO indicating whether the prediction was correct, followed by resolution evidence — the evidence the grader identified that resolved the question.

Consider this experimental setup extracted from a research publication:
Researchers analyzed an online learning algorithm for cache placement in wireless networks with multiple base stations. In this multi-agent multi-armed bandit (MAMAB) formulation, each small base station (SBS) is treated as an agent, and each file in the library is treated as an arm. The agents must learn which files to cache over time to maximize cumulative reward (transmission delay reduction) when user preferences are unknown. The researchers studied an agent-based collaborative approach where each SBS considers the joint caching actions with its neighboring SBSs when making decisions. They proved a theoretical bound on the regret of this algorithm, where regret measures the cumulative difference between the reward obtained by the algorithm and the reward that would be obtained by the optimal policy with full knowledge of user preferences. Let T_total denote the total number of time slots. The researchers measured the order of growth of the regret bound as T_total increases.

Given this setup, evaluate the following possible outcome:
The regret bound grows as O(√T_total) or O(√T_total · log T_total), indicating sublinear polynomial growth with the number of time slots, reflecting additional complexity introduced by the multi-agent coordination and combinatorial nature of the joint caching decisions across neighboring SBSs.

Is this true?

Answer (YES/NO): NO